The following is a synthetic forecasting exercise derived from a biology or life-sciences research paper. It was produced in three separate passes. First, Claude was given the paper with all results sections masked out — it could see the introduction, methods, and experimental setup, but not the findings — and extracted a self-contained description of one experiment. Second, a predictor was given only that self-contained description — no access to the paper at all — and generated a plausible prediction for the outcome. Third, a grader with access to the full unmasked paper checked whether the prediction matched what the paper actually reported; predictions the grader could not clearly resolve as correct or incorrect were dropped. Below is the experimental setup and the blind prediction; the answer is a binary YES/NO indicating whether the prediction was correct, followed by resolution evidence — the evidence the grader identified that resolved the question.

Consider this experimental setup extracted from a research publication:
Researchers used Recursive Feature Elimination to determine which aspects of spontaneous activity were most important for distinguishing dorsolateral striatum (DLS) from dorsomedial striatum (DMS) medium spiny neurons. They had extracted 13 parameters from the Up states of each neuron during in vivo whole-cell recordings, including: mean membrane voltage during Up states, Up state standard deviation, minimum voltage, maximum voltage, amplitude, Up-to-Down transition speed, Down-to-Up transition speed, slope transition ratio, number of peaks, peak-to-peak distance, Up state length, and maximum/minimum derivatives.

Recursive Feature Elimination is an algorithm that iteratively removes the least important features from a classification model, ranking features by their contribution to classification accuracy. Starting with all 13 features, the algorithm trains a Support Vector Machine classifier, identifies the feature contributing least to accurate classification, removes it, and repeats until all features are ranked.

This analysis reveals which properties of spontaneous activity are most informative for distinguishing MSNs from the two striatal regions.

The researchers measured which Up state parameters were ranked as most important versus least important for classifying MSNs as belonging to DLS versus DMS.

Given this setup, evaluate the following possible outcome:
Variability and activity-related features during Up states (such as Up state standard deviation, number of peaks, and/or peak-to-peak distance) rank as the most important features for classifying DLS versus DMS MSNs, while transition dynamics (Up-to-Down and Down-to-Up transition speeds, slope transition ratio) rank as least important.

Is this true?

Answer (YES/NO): NO